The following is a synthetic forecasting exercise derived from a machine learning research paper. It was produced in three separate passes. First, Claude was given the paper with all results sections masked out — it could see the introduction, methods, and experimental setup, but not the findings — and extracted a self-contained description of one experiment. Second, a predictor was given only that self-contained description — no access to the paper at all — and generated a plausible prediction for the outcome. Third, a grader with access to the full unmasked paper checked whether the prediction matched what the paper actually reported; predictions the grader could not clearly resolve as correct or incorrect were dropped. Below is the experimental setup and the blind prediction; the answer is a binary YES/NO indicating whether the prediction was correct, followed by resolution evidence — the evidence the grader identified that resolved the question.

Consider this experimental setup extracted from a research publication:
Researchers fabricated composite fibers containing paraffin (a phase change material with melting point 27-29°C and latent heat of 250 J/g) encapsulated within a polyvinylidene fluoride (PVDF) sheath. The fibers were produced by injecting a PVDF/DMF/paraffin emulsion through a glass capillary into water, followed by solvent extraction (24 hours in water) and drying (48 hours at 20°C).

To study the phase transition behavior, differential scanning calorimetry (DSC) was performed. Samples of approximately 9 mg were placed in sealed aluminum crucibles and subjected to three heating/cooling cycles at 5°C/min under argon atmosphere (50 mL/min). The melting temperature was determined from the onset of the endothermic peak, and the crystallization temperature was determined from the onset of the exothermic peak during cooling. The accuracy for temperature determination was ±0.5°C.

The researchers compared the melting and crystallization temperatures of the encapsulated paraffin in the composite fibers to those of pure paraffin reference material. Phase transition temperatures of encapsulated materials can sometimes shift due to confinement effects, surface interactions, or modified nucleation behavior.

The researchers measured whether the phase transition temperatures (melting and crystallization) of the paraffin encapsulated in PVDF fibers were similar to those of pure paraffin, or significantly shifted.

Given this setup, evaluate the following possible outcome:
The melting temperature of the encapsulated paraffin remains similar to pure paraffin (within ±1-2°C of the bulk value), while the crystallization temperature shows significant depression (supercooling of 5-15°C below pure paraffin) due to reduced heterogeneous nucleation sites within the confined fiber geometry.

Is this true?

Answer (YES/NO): NO